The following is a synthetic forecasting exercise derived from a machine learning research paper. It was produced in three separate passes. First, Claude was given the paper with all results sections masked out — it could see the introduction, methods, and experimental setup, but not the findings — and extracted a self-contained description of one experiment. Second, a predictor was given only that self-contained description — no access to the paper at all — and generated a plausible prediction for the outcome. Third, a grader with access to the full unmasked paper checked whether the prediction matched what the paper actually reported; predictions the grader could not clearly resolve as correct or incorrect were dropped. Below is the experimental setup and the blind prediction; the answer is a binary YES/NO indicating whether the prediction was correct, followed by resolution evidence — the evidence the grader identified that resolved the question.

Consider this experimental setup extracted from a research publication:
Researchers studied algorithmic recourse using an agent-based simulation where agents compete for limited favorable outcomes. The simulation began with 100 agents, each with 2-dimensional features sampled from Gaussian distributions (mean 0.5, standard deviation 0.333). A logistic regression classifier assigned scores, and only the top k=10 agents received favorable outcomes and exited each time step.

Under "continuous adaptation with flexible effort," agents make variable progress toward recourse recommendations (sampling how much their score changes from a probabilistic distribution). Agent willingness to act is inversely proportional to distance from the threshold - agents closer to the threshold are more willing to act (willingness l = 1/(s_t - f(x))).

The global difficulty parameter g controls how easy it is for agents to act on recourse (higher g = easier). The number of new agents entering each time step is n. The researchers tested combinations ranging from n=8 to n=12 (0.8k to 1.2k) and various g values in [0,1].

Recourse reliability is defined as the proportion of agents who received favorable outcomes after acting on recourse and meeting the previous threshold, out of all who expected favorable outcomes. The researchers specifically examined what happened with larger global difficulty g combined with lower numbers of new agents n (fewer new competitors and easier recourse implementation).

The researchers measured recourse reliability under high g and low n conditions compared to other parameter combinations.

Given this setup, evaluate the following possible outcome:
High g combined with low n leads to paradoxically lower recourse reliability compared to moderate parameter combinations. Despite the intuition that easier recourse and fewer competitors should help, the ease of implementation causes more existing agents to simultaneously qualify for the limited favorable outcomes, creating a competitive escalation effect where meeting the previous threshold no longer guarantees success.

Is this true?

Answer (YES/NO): YES